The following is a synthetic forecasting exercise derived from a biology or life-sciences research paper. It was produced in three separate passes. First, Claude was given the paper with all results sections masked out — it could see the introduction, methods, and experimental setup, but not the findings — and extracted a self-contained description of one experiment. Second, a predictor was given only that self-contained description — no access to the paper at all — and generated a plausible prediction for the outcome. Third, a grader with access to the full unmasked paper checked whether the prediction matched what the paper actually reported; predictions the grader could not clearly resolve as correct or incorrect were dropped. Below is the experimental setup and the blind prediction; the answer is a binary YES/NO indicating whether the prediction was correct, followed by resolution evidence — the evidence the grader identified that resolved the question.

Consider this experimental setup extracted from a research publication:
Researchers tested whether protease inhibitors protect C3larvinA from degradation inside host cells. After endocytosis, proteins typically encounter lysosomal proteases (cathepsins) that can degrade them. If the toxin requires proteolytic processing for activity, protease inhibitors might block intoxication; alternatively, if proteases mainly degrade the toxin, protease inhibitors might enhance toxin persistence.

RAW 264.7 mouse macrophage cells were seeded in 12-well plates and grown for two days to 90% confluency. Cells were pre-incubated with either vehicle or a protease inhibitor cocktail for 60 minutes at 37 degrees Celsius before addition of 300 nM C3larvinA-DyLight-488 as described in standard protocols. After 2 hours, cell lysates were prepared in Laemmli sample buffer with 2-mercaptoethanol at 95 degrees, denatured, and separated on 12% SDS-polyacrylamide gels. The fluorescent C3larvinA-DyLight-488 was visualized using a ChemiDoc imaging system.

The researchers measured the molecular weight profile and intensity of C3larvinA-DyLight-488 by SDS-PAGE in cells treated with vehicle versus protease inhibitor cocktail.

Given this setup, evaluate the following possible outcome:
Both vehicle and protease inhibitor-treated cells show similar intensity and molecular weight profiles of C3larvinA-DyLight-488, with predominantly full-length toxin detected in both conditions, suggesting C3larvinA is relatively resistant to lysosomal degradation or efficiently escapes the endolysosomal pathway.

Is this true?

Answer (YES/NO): YES